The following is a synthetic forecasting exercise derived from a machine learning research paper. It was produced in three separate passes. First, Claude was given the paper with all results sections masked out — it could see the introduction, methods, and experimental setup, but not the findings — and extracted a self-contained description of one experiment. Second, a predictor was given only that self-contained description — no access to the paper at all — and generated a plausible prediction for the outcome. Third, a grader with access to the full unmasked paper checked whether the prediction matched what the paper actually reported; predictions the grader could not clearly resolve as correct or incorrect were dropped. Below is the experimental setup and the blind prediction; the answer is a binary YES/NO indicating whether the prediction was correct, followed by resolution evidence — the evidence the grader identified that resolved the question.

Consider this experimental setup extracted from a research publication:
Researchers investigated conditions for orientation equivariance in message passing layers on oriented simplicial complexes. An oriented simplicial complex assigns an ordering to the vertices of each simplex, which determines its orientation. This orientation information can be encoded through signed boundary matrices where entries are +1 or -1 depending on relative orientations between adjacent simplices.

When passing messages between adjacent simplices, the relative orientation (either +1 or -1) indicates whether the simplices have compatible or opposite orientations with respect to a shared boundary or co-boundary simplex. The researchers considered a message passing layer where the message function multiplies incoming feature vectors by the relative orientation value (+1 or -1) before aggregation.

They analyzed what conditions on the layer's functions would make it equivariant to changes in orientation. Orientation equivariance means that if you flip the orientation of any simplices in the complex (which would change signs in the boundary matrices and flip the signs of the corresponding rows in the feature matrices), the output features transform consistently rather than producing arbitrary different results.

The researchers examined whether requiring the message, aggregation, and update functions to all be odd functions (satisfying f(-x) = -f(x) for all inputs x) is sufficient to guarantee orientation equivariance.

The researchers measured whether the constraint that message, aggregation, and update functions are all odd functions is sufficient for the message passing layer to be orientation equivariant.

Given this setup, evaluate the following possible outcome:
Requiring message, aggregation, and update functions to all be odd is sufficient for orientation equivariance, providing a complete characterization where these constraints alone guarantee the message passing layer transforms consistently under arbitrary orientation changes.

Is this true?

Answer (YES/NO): YES